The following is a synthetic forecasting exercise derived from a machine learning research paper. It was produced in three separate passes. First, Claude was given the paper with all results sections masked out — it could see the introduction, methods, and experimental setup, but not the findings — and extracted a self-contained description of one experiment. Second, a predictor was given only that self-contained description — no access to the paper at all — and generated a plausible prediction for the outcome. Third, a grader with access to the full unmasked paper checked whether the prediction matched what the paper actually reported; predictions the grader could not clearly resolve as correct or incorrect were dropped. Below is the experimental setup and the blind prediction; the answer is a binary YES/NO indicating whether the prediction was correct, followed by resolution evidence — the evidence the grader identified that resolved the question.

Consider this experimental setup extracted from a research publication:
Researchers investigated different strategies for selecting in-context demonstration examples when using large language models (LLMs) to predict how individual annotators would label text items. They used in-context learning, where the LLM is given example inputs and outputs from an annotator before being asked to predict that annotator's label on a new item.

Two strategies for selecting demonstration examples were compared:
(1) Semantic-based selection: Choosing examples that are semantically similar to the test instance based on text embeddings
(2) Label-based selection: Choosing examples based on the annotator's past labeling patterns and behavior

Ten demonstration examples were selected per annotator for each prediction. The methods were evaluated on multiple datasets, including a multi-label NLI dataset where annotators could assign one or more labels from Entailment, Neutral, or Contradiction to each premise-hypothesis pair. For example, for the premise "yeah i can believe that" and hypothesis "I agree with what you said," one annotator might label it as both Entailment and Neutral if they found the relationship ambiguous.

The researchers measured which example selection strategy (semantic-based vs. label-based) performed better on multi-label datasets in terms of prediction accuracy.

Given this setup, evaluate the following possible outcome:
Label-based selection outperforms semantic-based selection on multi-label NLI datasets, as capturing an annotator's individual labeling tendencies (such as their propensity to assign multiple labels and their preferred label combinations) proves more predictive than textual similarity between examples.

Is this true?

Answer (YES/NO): YES